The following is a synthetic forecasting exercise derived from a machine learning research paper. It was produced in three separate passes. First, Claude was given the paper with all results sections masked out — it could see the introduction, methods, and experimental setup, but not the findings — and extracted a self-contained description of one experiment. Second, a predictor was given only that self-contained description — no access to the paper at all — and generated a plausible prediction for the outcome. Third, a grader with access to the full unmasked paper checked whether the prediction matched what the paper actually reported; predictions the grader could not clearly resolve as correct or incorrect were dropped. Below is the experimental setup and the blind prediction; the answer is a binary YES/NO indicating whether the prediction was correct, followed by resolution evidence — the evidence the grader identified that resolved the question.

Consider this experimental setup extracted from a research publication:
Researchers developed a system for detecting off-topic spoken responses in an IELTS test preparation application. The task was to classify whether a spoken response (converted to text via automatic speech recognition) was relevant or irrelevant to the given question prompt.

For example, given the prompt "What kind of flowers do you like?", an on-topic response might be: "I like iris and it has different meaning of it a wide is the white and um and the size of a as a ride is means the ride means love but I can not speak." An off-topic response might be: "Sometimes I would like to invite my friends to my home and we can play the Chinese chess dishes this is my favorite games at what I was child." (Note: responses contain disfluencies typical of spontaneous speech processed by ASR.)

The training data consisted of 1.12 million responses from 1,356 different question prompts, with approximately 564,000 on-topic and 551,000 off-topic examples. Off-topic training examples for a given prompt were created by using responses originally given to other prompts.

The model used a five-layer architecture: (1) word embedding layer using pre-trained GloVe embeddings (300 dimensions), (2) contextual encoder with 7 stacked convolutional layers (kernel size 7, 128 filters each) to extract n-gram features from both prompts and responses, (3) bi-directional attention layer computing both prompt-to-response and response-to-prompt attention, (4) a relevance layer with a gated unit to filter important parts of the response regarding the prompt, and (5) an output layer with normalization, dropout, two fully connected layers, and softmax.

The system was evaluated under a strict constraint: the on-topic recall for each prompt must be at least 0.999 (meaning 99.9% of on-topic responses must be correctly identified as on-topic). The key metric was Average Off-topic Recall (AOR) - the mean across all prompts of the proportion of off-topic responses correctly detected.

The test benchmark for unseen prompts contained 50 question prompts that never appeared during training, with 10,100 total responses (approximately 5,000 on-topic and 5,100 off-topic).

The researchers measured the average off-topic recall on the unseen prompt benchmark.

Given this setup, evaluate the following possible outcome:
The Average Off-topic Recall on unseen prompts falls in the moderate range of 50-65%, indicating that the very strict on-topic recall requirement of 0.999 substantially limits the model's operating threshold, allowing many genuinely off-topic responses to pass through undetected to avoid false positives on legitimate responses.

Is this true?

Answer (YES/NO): NO